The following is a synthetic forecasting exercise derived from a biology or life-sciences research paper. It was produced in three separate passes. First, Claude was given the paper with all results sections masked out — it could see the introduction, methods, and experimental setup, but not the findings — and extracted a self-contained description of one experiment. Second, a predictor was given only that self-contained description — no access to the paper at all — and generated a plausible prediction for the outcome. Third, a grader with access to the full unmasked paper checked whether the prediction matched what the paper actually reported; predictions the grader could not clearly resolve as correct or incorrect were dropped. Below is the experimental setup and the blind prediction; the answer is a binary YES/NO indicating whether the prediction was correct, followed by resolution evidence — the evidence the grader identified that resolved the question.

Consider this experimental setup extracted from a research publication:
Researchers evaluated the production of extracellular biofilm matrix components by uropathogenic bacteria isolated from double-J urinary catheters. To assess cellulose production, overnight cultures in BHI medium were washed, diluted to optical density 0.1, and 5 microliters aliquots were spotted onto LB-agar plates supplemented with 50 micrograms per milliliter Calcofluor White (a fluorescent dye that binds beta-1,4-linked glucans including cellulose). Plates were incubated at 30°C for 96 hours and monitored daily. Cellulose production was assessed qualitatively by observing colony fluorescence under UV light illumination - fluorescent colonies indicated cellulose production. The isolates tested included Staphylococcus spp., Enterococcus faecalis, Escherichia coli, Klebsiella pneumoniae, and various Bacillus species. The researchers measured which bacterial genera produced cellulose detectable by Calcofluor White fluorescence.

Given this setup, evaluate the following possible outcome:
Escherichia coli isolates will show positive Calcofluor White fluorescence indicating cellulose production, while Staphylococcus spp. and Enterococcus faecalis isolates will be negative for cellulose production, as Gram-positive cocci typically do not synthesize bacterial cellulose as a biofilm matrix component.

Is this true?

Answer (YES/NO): NO